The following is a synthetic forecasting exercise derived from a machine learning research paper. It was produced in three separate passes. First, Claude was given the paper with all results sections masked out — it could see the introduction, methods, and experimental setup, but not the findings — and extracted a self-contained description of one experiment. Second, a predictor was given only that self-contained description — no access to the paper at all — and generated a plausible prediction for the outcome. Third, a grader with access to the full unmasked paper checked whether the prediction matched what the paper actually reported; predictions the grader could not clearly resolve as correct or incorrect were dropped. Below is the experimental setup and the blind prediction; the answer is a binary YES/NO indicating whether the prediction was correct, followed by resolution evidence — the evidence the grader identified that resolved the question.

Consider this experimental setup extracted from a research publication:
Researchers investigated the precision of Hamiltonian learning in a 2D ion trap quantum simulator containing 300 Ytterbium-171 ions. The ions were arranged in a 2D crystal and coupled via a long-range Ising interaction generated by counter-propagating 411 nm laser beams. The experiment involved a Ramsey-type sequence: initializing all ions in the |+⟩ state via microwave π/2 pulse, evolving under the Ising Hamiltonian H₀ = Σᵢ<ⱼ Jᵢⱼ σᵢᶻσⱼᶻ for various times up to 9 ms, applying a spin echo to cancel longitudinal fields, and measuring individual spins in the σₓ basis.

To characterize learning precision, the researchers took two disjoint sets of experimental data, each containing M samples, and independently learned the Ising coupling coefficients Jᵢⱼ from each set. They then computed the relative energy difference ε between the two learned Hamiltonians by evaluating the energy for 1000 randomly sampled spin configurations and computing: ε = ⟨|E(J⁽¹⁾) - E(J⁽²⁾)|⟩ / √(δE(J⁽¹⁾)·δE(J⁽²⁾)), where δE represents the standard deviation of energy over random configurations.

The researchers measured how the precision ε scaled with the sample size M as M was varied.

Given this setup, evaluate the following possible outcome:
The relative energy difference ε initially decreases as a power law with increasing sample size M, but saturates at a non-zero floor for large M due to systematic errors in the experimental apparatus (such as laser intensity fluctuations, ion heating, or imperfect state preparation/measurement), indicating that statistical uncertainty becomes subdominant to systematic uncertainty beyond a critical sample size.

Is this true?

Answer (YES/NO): NO